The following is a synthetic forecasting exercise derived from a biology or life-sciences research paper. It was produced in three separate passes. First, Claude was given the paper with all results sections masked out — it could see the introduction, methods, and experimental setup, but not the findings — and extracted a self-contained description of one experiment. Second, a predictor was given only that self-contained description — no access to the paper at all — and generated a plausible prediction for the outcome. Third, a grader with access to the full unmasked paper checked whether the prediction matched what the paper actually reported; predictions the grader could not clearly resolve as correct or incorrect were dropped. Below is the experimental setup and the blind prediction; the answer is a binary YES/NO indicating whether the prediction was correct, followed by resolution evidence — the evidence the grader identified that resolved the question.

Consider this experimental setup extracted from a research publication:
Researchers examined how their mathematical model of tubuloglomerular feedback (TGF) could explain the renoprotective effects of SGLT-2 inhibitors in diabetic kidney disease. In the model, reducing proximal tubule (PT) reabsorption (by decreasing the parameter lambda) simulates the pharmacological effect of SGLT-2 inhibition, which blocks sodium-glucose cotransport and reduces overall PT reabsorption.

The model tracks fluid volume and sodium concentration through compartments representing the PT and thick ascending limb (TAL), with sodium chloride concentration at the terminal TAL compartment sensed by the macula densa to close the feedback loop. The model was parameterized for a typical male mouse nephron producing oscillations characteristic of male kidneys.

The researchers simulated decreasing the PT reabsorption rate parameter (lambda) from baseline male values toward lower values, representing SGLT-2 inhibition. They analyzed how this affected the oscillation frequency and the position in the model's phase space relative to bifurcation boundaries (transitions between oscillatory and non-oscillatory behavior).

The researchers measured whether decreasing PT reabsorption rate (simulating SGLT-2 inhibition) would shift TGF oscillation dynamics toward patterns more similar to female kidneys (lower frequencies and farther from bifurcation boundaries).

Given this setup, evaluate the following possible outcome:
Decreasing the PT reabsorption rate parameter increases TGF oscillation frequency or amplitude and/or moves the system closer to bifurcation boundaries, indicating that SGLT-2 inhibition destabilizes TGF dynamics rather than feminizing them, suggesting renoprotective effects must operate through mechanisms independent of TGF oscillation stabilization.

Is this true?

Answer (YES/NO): NO